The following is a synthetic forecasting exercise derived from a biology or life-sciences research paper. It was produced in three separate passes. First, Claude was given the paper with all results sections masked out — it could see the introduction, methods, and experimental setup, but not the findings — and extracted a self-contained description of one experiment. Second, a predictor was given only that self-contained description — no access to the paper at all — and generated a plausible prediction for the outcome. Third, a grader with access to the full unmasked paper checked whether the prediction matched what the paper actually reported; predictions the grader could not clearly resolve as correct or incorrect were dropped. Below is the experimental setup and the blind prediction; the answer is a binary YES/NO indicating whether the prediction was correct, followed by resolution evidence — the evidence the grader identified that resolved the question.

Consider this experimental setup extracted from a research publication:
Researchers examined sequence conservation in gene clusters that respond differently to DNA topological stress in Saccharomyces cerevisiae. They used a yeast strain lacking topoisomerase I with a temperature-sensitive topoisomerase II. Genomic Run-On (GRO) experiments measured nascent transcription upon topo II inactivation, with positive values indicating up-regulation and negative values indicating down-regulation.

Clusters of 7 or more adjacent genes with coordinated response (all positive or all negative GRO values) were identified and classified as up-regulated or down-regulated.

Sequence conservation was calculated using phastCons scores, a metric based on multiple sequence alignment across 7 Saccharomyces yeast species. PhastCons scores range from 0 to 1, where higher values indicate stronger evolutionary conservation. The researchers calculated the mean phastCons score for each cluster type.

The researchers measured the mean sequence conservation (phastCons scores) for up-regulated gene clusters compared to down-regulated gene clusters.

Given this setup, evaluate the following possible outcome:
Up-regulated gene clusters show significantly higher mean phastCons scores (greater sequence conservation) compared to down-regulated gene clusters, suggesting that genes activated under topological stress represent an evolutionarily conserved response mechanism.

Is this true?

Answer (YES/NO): NO